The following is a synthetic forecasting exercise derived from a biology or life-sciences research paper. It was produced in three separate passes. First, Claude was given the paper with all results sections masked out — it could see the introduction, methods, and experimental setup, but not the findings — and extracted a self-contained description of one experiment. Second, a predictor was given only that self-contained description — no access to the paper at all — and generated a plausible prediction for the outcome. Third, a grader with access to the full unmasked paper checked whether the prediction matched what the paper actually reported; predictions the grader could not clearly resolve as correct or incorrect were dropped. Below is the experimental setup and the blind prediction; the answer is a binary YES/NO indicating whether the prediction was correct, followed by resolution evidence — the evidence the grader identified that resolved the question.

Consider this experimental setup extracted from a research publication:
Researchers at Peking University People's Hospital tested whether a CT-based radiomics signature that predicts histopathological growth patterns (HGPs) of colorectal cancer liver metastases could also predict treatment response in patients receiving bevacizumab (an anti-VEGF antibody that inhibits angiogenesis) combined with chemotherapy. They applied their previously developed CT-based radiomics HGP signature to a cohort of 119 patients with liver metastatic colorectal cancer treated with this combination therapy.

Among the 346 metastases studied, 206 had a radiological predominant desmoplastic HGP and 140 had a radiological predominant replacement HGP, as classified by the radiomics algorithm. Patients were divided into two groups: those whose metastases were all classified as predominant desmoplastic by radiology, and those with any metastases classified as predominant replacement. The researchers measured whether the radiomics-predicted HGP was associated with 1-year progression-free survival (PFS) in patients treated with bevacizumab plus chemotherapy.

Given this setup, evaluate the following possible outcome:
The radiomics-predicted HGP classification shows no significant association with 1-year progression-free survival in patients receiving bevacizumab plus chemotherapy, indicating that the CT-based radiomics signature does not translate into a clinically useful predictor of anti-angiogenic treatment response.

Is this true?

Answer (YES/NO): NO